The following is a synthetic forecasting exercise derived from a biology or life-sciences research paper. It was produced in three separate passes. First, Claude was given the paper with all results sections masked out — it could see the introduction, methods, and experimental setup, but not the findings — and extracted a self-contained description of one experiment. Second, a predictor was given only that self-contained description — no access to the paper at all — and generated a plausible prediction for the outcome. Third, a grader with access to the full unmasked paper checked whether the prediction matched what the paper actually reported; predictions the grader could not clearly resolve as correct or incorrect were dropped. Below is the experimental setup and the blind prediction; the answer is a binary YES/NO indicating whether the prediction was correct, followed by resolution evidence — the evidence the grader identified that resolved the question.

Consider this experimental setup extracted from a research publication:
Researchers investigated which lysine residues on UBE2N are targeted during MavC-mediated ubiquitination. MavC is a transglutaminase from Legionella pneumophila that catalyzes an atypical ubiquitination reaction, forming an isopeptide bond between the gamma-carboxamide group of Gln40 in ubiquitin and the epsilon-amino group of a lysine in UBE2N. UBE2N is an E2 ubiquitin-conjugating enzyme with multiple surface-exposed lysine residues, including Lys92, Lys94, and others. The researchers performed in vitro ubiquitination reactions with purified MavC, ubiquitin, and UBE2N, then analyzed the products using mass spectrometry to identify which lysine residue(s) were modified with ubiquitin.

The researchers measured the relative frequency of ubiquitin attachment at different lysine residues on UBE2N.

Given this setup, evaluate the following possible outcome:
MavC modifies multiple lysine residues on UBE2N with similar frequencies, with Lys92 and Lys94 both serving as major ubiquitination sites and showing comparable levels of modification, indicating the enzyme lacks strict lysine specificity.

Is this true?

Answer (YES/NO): NO